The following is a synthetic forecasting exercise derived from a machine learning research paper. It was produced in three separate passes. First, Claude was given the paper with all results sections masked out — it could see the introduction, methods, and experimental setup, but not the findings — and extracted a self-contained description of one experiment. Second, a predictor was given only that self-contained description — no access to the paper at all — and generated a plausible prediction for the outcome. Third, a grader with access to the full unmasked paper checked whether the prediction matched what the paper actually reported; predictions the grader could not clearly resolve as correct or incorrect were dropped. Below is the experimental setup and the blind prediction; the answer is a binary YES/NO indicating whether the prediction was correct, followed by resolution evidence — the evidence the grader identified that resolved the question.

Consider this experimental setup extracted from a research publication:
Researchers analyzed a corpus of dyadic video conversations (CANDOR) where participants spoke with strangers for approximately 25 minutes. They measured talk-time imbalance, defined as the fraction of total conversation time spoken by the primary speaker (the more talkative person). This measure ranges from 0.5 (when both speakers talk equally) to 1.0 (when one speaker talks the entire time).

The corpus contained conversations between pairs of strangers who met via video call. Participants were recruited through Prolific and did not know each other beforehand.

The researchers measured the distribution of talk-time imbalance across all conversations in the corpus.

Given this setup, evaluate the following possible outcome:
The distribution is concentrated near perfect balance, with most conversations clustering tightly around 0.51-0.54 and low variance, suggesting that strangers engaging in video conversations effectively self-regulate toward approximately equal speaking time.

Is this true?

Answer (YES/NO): NO